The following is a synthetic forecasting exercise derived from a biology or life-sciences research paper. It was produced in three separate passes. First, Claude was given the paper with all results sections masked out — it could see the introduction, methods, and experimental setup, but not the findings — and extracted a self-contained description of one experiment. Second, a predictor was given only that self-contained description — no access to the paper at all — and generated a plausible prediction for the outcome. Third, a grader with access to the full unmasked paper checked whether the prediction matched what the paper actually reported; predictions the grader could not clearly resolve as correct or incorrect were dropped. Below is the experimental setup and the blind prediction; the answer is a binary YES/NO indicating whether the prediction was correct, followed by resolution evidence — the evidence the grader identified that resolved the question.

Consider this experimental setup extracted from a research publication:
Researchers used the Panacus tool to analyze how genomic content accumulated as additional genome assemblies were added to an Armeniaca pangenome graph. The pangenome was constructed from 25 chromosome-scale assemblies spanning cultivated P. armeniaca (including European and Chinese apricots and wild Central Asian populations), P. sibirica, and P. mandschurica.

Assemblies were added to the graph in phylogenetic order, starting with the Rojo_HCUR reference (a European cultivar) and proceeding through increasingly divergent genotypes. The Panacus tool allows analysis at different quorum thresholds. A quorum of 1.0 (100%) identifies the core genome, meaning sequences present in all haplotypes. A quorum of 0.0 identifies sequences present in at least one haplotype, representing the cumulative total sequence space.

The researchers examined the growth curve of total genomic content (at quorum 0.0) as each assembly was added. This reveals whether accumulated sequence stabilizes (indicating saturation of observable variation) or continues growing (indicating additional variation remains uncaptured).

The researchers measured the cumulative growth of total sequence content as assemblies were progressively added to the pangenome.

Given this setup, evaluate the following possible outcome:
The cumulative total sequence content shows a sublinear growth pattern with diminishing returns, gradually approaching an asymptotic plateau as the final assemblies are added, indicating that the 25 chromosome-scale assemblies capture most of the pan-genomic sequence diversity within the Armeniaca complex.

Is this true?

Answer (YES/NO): NO